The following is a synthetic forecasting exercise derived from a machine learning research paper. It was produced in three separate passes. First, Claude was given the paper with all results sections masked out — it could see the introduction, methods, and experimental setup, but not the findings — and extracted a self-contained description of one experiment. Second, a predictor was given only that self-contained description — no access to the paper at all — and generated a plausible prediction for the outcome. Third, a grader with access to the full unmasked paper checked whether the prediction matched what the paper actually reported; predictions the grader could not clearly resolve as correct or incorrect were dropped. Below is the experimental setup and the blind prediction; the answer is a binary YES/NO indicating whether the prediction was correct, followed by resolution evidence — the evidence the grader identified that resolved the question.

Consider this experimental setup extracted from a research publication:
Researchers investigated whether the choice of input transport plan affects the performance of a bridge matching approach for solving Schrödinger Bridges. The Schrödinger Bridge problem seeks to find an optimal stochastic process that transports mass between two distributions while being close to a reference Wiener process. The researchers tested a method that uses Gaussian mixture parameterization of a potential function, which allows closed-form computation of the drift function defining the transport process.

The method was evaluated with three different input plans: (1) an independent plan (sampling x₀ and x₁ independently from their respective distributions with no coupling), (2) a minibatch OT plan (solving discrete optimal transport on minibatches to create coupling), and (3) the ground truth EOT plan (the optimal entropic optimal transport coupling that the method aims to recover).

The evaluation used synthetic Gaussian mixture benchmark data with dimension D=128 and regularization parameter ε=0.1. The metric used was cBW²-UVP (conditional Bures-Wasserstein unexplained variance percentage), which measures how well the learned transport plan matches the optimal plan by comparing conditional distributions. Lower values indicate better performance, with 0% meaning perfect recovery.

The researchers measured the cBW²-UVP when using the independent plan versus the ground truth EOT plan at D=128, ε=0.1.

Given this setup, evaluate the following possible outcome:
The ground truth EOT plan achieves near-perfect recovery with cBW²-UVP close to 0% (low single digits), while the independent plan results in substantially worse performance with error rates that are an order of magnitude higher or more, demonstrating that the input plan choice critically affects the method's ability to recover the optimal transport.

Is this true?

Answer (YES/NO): NO